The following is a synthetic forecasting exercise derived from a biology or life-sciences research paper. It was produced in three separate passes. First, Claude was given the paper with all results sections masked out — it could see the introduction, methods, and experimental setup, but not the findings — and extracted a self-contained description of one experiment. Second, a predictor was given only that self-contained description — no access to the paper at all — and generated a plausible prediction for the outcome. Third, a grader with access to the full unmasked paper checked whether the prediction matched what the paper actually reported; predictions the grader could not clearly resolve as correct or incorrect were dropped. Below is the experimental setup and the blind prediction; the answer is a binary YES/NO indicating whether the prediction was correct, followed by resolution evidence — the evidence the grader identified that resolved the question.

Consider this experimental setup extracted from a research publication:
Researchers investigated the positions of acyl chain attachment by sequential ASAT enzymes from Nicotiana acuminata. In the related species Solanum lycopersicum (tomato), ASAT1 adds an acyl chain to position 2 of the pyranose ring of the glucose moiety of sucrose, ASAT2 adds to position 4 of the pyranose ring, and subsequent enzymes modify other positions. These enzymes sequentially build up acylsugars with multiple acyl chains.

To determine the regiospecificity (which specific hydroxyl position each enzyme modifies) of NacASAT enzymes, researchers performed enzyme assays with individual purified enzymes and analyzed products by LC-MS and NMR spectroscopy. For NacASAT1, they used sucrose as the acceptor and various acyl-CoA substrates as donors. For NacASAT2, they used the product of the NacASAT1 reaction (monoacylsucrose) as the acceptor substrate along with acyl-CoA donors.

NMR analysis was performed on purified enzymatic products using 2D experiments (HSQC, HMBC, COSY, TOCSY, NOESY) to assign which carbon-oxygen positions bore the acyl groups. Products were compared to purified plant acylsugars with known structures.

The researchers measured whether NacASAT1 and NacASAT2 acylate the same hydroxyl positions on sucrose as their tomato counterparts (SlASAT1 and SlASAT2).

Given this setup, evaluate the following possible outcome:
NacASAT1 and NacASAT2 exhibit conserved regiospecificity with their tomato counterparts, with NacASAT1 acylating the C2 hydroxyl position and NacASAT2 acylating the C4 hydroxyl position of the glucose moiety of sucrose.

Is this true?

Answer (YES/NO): NO